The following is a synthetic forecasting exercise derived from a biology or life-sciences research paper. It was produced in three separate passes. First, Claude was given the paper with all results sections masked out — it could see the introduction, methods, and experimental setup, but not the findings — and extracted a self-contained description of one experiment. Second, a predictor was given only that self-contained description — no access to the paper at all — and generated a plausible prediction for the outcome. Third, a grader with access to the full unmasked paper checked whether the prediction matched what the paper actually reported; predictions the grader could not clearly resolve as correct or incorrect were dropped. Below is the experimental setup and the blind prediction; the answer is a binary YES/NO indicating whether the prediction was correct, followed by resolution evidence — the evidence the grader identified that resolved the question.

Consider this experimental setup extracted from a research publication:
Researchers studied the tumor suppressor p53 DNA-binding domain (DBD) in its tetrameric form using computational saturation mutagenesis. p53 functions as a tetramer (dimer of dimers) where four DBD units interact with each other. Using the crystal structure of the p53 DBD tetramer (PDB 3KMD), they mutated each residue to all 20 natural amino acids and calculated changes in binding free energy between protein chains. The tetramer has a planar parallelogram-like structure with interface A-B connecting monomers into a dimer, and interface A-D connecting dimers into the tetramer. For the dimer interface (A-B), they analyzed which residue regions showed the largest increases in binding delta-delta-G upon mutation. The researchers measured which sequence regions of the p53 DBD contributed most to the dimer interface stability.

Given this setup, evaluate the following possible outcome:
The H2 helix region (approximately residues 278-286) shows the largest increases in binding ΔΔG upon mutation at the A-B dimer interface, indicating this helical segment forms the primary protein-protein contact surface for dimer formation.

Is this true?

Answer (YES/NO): NO